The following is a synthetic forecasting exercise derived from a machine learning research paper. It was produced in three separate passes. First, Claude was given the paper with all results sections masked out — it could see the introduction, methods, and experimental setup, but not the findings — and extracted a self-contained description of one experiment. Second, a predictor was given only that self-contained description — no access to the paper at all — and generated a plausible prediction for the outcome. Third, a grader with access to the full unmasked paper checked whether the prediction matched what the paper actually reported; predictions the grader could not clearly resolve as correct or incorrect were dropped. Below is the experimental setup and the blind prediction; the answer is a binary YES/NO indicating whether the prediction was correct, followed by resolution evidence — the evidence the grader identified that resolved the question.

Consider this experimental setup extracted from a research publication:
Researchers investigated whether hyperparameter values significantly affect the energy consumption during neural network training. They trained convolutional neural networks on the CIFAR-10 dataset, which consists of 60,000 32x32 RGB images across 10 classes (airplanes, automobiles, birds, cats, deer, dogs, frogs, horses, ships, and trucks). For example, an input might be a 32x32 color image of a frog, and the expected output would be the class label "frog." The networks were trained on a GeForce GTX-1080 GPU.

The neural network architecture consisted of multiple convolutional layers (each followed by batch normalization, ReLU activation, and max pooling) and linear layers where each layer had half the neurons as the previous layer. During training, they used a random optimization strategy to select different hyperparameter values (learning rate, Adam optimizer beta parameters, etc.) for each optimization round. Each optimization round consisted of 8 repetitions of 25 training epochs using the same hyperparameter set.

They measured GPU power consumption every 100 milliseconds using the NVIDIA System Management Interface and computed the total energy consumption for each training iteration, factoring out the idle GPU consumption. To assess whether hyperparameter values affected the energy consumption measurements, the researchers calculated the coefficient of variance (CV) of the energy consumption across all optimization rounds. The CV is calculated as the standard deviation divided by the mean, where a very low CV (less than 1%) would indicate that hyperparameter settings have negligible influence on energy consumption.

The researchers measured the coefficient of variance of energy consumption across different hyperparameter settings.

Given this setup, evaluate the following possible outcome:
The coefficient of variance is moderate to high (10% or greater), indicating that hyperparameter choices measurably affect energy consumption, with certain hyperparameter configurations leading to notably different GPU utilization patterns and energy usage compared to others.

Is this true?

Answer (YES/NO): NO